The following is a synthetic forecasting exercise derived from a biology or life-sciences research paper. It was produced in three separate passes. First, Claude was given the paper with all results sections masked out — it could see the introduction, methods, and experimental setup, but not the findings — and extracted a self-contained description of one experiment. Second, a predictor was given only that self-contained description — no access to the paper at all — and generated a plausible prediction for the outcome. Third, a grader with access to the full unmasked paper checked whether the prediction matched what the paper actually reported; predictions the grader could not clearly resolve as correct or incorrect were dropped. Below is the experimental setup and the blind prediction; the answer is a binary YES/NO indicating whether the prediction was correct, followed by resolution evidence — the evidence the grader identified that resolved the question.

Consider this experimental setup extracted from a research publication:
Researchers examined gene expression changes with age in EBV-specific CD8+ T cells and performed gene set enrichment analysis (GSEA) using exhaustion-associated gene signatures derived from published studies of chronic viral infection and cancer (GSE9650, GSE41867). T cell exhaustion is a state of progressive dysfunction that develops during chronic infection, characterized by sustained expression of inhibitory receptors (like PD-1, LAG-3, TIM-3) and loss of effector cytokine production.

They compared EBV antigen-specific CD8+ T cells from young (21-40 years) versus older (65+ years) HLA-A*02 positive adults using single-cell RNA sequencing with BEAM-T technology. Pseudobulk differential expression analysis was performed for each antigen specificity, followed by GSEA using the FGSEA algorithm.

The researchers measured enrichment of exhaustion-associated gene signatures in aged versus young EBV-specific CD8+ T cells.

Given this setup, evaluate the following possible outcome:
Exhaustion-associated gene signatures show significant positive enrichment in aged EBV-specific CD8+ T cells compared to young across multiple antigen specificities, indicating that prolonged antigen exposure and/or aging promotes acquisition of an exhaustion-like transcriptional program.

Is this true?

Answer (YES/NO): NO